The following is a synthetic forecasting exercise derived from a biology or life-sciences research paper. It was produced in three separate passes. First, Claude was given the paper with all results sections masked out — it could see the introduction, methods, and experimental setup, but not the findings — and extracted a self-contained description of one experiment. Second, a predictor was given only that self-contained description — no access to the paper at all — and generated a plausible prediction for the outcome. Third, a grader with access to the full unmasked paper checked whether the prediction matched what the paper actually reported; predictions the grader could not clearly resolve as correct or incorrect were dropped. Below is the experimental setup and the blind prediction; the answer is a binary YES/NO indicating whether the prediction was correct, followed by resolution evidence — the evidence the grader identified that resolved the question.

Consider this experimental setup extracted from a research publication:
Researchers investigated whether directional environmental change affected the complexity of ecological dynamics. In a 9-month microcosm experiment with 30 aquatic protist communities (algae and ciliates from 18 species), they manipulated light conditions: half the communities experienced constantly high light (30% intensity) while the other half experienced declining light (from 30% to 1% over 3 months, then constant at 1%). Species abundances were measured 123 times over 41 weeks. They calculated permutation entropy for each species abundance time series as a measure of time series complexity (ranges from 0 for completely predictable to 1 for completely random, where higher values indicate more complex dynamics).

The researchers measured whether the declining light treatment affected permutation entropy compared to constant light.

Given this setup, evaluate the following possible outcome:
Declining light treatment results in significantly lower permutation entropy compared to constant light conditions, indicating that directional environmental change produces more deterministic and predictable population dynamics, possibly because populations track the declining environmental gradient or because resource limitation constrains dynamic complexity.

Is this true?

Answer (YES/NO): NO